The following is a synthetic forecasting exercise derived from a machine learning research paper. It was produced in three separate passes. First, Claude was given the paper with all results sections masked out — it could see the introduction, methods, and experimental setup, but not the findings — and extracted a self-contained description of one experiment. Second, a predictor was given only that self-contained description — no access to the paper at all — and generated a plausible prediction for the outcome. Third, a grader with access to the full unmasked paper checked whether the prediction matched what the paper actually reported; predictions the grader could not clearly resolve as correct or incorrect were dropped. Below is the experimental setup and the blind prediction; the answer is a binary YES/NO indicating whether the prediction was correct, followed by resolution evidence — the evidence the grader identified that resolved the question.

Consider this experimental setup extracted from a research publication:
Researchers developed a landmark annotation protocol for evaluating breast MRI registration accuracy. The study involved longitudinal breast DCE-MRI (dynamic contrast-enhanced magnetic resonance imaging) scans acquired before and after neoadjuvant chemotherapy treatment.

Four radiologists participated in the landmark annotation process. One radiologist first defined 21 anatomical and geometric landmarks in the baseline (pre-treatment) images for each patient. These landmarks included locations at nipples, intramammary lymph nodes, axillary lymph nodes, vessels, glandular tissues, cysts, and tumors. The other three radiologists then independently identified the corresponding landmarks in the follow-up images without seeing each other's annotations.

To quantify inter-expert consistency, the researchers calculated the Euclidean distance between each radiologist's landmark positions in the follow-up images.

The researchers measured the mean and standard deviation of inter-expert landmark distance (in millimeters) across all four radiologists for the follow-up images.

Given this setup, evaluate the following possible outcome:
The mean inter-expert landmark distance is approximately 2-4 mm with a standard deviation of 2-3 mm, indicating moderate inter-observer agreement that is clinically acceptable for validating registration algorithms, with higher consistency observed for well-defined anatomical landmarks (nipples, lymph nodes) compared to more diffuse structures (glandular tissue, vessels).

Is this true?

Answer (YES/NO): YES